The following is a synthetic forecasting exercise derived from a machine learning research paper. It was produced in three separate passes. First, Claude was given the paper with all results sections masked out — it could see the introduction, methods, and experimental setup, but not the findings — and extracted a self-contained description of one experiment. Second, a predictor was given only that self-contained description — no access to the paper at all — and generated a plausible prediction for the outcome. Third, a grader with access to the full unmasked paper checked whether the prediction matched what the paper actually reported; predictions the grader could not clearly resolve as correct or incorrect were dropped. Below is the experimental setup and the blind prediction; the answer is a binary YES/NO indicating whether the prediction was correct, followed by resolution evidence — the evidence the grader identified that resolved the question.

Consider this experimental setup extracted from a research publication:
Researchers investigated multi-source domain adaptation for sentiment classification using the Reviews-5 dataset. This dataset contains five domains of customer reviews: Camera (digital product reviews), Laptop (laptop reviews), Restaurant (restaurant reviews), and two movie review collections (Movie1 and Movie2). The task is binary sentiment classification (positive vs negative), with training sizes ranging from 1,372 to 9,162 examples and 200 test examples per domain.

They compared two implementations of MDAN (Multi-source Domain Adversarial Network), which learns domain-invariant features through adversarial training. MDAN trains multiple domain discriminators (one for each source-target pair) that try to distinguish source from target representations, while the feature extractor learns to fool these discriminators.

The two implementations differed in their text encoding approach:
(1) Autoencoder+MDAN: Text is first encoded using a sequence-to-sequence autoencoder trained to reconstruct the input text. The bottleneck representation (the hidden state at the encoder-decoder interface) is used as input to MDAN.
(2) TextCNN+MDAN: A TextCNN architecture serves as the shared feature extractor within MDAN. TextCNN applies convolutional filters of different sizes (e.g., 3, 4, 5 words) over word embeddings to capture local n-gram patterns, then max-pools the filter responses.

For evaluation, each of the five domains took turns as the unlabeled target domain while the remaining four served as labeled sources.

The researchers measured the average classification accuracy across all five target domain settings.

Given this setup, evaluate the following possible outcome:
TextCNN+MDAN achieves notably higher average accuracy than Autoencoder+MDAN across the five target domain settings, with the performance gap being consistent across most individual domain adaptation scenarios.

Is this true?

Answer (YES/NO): NO